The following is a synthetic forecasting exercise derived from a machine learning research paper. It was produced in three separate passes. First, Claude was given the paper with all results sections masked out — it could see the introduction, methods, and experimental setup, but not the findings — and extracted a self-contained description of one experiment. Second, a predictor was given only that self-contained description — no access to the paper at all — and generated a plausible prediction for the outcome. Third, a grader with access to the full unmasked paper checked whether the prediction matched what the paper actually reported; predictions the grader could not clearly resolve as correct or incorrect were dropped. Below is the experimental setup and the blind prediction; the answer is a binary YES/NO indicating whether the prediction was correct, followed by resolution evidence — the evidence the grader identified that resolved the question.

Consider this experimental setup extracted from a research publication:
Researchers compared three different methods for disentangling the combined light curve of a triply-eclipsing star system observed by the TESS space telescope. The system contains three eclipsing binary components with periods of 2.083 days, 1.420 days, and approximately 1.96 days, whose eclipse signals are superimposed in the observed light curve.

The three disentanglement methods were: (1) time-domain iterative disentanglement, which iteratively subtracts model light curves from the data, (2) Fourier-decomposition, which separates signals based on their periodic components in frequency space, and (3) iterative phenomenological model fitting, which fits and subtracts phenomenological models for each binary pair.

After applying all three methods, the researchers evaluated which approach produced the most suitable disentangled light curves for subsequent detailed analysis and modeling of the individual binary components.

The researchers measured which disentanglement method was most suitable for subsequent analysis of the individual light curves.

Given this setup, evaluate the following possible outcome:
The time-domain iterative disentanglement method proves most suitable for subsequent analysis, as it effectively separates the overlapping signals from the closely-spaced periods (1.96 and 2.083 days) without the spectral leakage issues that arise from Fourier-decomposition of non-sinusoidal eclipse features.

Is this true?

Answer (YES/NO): YES